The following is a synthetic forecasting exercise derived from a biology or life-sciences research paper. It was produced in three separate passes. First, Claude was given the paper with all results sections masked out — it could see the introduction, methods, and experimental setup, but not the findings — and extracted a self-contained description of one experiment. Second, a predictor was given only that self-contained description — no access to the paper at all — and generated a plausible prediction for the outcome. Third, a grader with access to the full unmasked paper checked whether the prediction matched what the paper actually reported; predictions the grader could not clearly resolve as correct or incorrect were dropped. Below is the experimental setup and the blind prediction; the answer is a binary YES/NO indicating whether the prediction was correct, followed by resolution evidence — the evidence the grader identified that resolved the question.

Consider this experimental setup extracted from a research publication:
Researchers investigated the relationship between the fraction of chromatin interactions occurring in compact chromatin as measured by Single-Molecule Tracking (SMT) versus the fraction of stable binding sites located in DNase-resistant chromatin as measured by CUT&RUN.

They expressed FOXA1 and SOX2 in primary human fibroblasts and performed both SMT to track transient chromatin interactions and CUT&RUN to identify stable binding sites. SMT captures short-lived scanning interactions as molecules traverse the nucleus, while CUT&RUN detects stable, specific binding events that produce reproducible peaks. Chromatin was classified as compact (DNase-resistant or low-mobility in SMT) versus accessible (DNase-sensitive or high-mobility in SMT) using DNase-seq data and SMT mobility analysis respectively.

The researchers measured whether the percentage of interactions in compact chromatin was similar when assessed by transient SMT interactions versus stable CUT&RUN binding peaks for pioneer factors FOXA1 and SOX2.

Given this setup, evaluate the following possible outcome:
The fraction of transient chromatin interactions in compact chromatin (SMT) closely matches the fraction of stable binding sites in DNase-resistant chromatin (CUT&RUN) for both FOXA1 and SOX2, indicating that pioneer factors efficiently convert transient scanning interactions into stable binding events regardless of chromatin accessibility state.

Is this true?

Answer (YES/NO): NO